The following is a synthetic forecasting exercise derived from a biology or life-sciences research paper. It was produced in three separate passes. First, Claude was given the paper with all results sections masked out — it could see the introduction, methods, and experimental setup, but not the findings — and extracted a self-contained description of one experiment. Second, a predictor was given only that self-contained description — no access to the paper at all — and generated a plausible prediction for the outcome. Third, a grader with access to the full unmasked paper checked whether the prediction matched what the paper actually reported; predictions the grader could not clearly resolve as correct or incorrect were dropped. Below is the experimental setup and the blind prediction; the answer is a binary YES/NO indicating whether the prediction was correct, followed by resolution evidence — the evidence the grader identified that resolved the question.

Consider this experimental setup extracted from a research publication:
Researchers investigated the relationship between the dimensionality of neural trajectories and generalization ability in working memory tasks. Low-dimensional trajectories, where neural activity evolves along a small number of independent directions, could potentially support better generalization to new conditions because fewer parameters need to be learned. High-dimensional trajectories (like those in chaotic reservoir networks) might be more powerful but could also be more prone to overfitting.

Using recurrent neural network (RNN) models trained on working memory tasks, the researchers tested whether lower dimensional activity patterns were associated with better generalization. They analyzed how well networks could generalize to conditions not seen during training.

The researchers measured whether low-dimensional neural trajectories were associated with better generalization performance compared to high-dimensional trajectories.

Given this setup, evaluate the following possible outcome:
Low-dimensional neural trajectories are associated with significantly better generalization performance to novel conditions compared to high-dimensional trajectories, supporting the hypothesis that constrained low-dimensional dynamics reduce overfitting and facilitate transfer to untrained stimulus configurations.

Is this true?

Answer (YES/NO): YES